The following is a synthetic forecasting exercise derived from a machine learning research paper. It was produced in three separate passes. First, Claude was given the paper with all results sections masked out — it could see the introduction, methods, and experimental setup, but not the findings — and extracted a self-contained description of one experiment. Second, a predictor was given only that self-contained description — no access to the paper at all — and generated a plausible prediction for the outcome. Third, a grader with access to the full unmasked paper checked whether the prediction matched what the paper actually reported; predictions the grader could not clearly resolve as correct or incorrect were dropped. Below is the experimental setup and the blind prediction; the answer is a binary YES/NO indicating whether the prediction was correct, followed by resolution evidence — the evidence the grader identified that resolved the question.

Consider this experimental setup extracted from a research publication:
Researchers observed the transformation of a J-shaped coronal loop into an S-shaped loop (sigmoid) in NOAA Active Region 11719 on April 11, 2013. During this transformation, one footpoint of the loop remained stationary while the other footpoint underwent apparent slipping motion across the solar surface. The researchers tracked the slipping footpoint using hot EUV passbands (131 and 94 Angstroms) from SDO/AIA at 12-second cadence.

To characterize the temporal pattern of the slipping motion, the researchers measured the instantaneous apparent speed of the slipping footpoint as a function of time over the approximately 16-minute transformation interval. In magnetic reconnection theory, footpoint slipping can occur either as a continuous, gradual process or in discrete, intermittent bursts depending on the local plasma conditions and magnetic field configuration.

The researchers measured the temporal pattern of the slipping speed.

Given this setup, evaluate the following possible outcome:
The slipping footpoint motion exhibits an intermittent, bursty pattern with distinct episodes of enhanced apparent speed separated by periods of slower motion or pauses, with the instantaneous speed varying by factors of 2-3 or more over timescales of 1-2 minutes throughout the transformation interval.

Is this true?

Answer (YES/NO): YES